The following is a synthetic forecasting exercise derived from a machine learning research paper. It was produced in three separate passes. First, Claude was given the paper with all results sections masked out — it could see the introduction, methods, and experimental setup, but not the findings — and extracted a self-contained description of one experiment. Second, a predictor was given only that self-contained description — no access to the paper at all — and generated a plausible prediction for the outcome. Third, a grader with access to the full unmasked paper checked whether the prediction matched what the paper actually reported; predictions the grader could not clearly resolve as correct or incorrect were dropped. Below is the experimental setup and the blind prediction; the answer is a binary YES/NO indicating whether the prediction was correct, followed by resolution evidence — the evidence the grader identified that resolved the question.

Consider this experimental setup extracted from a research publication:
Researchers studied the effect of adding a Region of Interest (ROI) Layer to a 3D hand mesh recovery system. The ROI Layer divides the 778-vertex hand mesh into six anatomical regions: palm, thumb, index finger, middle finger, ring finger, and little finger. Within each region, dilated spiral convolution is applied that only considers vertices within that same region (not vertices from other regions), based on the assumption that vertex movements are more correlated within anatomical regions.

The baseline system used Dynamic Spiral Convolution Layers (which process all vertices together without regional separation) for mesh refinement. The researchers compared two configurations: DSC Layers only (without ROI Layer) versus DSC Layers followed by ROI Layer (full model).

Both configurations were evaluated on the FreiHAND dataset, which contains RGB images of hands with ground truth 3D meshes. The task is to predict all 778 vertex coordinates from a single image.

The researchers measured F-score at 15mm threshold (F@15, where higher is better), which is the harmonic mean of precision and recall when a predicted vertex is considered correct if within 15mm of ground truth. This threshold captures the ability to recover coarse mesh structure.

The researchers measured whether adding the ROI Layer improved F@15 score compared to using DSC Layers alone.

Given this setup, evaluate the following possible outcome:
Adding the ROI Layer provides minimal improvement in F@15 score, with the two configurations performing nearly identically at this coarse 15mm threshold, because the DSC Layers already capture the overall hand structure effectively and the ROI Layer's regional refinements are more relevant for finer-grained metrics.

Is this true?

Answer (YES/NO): YES